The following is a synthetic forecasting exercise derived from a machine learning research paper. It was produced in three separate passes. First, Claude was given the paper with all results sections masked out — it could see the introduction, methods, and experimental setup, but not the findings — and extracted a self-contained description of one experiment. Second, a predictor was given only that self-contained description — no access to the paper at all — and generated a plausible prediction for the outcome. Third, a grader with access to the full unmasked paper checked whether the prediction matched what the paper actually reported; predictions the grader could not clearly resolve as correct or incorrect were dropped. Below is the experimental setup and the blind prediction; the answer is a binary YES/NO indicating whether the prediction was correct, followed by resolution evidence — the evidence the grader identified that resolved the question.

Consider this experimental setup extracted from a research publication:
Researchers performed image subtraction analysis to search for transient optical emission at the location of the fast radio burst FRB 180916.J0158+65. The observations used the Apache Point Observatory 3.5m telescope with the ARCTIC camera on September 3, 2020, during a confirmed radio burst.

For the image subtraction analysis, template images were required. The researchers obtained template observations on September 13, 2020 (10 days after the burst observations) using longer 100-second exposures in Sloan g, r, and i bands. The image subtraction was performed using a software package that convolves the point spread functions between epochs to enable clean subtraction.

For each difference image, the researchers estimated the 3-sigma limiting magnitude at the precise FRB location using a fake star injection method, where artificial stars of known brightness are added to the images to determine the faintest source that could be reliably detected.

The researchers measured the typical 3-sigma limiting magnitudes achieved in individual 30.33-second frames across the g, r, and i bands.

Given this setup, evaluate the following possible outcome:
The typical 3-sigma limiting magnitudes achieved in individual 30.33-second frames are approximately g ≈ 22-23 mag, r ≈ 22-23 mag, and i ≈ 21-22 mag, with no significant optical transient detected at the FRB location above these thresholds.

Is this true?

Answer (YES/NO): NO